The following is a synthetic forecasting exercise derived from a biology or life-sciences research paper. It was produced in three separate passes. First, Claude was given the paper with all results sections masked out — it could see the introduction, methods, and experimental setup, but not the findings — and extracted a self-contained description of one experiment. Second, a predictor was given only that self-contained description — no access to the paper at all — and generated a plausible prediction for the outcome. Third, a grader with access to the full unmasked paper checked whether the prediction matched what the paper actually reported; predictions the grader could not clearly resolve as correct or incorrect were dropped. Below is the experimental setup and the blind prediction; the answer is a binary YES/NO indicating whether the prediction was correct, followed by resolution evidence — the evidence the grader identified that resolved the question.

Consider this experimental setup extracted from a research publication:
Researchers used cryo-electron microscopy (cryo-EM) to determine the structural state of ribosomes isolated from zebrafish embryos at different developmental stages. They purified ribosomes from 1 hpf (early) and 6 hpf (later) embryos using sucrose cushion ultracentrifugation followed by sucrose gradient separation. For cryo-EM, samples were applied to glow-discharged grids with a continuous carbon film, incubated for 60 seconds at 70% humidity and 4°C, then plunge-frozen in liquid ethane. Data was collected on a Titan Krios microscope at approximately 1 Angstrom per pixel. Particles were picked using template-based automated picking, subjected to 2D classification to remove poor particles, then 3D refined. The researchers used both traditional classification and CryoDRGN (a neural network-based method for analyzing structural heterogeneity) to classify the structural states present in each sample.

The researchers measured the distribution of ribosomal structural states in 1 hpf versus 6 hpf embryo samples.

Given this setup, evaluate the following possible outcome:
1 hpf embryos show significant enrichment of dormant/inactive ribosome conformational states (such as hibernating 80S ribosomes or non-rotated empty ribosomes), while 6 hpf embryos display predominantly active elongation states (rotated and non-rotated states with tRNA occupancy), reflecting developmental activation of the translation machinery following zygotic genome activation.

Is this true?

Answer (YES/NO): YES